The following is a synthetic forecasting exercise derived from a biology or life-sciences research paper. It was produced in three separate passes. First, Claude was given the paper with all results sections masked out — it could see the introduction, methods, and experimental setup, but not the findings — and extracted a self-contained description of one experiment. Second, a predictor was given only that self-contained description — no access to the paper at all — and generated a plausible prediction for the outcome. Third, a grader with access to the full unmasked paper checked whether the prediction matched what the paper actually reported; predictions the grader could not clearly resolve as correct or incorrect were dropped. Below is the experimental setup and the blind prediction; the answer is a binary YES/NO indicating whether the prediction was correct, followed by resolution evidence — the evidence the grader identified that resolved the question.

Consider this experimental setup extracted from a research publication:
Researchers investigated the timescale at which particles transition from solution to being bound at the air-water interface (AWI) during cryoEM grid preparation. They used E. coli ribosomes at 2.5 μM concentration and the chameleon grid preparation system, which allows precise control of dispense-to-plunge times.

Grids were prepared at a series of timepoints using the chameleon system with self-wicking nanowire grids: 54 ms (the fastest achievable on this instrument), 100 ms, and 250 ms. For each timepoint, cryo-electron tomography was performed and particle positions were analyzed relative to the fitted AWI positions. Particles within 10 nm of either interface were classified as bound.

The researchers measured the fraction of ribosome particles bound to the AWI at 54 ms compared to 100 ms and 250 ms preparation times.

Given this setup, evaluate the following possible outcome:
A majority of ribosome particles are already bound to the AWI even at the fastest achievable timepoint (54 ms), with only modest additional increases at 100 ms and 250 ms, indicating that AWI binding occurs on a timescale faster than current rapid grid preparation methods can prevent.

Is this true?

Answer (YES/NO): NO